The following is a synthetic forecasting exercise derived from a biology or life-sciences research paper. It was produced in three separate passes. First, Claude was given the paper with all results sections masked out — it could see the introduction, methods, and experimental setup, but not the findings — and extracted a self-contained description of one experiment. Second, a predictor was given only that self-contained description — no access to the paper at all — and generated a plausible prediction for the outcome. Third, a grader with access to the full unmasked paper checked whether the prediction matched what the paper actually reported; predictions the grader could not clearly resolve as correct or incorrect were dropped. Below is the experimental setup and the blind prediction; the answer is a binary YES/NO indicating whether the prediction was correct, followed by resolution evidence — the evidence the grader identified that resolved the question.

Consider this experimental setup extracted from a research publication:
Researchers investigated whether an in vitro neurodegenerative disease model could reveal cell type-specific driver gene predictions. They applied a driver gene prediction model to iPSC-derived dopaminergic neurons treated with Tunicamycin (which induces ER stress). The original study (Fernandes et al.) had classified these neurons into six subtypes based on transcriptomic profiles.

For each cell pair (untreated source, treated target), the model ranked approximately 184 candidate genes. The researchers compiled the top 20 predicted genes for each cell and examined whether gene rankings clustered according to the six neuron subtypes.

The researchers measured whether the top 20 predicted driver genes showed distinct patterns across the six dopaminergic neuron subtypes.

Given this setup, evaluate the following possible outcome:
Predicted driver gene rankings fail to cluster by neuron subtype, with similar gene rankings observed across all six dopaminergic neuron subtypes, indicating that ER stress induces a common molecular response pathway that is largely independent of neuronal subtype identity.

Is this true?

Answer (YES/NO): NO